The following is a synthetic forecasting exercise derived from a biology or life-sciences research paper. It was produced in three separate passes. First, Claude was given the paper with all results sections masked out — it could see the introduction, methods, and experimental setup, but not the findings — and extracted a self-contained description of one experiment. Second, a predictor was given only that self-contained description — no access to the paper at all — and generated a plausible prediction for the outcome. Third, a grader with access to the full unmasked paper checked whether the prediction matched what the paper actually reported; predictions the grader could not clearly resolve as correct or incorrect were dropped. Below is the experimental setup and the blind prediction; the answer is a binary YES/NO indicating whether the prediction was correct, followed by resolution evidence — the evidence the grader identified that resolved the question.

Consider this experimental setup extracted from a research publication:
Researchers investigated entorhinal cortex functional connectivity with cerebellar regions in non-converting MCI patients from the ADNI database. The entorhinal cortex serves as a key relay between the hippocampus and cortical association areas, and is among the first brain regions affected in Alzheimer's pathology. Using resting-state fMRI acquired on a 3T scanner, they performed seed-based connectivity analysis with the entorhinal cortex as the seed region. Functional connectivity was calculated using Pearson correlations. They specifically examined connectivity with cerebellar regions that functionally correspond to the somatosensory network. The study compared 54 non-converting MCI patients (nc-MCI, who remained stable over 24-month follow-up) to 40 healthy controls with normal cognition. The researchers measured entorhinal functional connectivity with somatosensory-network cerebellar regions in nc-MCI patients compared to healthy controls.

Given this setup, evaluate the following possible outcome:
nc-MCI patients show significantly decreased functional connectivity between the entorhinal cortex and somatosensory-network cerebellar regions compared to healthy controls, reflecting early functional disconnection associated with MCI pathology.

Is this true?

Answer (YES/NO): NO